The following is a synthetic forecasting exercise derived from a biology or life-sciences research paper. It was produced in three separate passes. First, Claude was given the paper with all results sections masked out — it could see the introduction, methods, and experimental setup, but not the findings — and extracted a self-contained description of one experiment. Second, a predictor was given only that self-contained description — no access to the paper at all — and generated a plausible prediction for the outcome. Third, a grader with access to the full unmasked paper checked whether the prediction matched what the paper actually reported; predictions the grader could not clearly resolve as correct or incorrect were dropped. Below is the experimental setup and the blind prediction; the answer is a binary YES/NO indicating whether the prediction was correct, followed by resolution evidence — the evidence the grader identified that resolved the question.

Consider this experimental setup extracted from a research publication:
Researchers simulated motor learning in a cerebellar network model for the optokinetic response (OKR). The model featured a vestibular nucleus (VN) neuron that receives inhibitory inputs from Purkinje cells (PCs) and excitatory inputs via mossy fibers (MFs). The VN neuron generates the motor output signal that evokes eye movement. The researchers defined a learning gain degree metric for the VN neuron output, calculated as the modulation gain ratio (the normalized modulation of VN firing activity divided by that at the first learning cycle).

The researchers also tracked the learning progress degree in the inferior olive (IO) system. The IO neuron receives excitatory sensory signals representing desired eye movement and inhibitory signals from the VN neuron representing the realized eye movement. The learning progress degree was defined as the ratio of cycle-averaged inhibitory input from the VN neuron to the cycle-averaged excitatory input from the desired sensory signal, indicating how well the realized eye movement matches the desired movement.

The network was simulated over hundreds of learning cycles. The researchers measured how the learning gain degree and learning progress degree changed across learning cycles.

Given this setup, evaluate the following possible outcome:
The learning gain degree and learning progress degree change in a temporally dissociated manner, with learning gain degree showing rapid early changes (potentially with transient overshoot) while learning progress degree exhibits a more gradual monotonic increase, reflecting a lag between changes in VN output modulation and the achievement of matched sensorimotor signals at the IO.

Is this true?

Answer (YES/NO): NO